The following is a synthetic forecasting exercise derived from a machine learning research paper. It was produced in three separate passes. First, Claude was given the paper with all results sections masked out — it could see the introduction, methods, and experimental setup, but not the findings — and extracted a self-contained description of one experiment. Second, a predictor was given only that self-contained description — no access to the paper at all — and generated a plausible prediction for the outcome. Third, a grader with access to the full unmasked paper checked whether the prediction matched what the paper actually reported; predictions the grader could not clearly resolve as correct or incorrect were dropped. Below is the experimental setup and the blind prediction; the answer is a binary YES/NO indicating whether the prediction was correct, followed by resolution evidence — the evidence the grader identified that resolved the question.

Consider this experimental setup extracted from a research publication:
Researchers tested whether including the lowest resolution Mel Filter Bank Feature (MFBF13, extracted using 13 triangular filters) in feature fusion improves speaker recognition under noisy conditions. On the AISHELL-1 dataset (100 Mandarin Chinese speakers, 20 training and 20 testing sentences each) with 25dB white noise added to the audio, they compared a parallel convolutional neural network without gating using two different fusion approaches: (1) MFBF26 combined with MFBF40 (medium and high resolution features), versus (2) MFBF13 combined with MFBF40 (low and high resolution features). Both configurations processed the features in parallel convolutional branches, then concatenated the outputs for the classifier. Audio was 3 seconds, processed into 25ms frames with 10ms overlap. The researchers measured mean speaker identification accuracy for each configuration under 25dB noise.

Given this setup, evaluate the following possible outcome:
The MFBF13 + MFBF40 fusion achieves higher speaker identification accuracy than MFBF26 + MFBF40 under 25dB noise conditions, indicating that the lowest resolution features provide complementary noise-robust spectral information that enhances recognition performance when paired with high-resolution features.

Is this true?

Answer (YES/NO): NO